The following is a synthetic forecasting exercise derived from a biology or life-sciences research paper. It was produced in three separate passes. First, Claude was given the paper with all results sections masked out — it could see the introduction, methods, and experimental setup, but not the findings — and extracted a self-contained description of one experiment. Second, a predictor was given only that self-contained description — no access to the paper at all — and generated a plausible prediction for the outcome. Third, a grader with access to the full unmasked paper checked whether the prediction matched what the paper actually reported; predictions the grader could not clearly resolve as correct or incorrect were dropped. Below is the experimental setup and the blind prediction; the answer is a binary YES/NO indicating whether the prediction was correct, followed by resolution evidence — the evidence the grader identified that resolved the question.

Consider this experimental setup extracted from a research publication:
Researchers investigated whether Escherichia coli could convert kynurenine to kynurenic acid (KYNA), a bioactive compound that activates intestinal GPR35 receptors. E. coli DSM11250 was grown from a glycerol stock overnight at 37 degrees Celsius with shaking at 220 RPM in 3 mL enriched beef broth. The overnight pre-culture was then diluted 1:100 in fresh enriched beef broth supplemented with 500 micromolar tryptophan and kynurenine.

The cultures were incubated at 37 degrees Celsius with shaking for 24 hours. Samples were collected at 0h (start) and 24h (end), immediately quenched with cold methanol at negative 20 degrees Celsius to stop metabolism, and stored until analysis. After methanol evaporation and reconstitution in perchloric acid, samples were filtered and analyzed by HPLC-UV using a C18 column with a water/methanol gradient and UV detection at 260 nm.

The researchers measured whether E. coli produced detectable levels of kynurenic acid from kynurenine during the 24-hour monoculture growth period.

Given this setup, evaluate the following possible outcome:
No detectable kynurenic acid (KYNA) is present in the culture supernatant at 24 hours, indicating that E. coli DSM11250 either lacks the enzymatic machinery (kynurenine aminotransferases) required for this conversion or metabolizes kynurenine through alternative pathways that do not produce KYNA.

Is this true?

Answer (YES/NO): NO